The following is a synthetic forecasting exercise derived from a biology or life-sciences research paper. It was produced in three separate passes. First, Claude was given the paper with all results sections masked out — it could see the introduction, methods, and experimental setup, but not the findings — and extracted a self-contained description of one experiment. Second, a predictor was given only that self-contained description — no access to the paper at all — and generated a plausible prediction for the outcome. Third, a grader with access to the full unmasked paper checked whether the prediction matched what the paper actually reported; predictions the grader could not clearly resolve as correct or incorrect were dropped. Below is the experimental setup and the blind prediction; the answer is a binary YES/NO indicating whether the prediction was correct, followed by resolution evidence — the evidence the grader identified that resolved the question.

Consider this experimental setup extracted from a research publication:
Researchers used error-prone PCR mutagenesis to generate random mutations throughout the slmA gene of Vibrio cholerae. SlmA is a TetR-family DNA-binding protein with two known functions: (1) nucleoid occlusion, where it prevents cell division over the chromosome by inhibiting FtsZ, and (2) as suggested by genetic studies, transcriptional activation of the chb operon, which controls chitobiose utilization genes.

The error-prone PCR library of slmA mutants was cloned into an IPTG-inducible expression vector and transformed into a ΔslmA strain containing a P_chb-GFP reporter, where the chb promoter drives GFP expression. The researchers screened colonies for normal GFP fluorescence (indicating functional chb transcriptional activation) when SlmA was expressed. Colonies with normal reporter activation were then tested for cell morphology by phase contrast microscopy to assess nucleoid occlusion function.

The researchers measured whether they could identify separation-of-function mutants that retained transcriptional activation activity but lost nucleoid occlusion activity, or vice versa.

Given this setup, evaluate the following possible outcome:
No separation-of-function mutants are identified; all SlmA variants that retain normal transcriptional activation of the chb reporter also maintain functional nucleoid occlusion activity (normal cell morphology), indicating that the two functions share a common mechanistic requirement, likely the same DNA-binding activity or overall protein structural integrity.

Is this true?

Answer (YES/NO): NO